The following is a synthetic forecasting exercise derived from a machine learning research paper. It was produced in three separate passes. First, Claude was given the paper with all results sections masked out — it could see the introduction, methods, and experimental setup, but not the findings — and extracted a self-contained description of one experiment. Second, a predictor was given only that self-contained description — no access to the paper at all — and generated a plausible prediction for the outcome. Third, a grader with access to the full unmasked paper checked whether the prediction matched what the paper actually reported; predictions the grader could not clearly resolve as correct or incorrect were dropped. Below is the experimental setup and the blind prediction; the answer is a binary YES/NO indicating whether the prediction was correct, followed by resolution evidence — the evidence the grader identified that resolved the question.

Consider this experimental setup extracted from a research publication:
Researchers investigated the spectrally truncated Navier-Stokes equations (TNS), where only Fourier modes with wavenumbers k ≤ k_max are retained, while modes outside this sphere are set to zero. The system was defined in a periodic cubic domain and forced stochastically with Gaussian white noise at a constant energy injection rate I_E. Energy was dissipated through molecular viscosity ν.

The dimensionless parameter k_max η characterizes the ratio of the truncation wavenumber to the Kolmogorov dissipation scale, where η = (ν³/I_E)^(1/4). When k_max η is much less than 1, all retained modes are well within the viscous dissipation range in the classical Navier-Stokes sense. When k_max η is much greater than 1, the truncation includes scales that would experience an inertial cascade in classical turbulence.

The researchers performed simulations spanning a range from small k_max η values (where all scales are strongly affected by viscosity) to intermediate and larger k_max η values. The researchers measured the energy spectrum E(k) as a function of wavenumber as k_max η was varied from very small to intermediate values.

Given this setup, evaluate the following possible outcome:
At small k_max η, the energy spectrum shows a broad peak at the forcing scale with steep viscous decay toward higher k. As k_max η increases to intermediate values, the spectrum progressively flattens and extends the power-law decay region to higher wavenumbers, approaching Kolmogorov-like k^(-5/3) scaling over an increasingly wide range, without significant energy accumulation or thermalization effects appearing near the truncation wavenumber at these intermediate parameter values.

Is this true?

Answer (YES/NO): NO